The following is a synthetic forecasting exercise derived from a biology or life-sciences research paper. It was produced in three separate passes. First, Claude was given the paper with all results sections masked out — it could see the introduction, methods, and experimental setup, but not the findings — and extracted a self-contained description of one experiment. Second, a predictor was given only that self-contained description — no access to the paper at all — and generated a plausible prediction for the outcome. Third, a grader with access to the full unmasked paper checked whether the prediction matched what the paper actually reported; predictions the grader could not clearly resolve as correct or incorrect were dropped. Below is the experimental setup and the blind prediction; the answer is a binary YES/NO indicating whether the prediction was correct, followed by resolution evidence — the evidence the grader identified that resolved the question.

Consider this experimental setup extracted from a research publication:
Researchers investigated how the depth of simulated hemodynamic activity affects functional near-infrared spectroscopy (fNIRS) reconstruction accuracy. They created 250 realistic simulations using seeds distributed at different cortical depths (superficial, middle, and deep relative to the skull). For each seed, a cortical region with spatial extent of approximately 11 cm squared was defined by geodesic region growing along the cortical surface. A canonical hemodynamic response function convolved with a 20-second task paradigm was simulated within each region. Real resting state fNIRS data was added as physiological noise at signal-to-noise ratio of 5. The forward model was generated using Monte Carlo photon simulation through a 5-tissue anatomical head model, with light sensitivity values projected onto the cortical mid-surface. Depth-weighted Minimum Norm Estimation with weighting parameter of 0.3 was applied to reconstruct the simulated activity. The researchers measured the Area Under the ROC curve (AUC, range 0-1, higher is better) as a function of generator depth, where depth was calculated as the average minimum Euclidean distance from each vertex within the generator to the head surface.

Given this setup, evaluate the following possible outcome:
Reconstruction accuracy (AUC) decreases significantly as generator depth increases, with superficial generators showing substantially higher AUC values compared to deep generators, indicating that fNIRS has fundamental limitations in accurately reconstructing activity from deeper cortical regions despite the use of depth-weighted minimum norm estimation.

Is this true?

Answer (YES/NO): YES